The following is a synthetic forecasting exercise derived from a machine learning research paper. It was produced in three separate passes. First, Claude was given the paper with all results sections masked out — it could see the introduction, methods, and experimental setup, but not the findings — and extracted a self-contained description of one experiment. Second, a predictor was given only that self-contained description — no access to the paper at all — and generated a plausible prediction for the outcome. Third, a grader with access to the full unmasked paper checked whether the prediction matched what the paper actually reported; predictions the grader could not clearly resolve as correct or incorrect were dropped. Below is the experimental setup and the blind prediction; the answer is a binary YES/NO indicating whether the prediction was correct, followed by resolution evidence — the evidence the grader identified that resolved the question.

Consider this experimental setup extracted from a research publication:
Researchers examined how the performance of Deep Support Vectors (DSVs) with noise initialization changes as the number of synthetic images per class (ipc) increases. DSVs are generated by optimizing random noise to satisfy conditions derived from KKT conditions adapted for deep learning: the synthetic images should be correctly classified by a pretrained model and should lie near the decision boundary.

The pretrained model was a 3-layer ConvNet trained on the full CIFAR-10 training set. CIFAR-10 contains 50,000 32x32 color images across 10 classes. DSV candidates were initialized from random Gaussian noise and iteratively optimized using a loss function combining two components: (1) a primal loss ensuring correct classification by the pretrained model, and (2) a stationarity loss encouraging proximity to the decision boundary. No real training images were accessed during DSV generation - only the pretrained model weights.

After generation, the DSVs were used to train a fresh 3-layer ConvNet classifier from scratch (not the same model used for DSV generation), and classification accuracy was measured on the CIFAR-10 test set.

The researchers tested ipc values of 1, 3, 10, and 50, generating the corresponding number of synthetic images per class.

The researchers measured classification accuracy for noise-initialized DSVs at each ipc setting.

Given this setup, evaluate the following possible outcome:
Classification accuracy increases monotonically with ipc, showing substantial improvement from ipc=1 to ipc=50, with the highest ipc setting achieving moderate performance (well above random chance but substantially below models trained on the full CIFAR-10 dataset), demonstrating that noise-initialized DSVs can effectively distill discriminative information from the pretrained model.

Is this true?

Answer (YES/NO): NO